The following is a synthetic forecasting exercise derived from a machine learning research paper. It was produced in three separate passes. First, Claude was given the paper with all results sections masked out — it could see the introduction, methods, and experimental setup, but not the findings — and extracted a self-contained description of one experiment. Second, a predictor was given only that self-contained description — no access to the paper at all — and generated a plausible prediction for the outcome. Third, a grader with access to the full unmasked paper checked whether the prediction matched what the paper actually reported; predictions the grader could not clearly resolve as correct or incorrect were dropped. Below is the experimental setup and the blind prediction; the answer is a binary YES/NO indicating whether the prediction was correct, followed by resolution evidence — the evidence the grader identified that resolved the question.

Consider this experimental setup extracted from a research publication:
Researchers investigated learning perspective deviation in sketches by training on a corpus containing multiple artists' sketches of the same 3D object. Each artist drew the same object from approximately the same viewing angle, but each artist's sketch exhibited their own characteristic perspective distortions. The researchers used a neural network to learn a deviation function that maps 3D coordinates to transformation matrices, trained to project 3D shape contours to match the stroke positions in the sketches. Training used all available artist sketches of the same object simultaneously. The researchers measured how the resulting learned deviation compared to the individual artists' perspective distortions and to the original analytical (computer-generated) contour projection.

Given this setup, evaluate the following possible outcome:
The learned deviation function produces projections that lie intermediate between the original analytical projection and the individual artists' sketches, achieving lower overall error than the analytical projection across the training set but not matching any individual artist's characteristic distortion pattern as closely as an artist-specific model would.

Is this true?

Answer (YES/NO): NO